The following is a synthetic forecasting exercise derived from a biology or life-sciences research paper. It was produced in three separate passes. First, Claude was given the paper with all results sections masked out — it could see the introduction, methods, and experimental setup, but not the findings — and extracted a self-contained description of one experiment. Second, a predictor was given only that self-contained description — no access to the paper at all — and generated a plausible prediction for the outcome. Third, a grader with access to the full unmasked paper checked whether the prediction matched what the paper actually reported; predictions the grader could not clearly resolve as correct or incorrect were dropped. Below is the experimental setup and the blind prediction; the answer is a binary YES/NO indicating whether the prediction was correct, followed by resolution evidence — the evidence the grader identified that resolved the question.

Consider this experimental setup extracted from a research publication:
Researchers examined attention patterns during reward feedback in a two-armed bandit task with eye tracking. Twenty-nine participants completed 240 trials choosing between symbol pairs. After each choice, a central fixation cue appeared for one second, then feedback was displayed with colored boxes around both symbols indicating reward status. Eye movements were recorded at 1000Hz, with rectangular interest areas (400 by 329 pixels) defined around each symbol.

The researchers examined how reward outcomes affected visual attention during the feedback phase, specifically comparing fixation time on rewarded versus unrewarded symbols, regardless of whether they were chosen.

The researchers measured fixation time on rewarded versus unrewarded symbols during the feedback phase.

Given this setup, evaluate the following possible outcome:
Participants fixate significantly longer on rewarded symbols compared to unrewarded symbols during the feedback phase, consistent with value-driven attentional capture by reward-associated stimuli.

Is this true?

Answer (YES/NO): YES